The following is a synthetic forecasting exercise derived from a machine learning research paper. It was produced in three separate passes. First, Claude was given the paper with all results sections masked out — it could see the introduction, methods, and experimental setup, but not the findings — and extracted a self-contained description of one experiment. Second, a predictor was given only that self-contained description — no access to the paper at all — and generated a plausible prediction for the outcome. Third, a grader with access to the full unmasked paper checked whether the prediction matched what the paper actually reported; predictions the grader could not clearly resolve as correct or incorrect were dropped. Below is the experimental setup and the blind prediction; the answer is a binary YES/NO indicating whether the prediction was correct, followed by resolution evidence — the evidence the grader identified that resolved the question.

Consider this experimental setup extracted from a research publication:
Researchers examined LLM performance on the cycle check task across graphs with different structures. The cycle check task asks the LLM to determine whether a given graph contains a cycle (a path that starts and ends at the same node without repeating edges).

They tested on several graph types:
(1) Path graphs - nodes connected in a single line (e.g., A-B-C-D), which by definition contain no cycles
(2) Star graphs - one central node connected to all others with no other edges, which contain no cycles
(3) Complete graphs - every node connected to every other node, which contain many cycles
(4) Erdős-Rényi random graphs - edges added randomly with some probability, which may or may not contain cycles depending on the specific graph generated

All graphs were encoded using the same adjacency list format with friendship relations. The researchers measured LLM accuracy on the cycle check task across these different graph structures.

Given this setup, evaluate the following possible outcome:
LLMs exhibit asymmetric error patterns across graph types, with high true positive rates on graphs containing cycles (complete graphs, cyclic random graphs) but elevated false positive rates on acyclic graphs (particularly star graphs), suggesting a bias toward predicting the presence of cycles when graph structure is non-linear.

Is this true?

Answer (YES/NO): NO